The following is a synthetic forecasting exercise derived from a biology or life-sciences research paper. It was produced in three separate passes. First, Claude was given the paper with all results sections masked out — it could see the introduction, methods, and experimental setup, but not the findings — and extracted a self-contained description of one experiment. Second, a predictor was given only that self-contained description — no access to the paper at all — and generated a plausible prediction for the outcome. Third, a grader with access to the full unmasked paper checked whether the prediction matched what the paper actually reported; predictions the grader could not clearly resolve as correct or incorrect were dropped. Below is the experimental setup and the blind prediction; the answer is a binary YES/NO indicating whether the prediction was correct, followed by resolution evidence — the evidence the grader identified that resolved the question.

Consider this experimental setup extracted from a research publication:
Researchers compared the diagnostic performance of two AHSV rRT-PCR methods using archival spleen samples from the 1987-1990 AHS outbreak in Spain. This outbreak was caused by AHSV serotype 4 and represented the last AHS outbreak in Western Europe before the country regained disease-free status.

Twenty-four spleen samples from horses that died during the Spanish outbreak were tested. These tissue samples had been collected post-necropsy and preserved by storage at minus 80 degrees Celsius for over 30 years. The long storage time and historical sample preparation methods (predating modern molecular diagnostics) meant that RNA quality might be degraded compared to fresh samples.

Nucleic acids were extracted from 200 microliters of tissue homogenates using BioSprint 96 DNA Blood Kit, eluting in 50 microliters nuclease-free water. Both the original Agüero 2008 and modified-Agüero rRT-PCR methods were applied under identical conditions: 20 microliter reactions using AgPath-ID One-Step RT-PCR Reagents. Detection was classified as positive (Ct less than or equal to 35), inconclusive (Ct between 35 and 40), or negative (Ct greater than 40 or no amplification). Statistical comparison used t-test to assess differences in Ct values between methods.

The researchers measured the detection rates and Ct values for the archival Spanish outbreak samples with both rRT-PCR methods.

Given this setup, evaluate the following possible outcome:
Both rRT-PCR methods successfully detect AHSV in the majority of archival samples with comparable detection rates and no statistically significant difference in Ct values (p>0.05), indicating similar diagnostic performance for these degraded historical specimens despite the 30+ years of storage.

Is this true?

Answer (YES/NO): YES